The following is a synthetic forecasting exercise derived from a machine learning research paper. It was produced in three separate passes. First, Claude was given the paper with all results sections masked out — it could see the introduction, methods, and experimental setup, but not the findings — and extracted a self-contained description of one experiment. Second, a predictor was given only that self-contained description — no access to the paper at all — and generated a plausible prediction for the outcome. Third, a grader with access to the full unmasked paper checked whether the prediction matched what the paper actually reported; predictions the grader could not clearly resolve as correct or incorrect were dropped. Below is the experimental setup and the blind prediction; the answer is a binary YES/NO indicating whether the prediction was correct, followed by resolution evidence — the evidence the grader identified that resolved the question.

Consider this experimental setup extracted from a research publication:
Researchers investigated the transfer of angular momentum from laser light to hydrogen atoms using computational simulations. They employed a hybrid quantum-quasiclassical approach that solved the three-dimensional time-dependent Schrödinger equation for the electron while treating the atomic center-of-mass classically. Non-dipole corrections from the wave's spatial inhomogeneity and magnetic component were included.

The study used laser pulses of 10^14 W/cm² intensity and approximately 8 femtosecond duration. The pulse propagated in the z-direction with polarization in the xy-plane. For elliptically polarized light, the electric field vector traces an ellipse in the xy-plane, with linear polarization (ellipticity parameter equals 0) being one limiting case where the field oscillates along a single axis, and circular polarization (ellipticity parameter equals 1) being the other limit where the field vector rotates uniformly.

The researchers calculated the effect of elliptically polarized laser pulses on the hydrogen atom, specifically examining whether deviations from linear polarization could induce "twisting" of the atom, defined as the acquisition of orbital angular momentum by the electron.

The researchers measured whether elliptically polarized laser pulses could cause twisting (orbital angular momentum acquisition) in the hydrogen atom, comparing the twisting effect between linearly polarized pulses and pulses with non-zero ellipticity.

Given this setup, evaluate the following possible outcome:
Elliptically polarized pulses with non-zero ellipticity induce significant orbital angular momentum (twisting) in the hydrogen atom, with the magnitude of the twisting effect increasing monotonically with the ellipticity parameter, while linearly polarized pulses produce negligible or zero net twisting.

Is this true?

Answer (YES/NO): YES